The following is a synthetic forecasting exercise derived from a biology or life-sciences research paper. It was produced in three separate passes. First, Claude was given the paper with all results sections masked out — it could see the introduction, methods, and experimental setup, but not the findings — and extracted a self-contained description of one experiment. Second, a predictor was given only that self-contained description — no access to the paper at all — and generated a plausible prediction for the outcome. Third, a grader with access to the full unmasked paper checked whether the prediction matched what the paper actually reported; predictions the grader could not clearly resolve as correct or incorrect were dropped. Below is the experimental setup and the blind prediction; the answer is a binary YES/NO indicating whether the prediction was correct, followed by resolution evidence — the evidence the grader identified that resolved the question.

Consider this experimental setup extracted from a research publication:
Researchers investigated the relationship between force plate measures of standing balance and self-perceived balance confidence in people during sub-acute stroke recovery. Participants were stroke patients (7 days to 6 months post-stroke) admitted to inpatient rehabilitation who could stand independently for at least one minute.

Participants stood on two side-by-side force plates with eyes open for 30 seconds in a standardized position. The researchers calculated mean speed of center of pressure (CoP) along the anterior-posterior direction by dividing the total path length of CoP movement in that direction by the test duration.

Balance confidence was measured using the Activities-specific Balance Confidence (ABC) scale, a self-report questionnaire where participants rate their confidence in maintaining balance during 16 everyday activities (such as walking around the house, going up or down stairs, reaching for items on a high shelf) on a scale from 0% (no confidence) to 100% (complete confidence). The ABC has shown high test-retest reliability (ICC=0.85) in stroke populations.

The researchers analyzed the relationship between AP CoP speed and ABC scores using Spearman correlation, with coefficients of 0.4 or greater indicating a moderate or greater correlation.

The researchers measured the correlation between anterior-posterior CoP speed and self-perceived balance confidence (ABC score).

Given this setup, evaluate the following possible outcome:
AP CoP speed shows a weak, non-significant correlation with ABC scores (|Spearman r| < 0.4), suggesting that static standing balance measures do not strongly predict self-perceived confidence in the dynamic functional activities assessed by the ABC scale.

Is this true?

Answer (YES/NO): YES